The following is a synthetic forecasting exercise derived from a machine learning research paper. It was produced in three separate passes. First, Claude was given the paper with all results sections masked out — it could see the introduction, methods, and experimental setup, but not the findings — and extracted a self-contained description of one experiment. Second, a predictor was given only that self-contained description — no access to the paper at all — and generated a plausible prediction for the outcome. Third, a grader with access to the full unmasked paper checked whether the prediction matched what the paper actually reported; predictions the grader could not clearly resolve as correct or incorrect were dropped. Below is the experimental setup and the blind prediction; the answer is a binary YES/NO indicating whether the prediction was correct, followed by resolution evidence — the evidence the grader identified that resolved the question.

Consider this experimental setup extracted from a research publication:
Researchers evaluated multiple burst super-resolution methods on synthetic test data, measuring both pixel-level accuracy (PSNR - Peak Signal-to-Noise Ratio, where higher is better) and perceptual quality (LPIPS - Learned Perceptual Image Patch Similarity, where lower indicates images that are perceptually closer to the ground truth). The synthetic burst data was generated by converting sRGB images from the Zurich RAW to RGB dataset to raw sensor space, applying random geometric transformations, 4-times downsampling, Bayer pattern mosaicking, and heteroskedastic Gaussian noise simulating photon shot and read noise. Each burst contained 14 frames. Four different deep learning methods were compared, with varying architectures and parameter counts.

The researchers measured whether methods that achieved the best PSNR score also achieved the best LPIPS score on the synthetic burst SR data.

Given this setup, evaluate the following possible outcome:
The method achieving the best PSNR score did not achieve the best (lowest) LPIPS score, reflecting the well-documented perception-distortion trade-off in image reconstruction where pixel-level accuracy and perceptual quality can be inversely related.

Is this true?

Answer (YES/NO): YES